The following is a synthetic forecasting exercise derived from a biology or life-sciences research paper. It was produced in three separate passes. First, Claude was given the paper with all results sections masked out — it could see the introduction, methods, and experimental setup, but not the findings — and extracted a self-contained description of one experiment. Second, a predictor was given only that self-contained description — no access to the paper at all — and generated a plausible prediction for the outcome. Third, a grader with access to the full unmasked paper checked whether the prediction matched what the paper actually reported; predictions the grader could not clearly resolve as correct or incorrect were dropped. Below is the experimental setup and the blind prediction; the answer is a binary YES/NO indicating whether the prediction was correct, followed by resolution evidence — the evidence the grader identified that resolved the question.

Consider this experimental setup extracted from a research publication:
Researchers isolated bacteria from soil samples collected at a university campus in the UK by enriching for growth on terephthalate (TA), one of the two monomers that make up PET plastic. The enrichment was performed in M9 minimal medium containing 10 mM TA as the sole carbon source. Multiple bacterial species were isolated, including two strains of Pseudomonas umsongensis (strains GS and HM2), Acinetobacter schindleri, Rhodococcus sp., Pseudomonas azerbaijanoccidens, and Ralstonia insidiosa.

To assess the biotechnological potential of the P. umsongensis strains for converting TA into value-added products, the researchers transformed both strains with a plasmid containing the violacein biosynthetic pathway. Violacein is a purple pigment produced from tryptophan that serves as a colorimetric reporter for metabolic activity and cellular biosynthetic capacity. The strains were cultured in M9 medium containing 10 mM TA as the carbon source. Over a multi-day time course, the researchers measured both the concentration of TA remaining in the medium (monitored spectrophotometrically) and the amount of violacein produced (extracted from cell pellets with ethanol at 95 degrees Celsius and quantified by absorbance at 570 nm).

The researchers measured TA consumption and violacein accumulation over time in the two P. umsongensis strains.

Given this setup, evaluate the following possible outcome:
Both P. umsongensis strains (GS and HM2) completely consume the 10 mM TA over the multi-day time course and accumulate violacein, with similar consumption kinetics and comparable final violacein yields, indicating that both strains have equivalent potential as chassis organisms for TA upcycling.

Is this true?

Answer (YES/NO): NO